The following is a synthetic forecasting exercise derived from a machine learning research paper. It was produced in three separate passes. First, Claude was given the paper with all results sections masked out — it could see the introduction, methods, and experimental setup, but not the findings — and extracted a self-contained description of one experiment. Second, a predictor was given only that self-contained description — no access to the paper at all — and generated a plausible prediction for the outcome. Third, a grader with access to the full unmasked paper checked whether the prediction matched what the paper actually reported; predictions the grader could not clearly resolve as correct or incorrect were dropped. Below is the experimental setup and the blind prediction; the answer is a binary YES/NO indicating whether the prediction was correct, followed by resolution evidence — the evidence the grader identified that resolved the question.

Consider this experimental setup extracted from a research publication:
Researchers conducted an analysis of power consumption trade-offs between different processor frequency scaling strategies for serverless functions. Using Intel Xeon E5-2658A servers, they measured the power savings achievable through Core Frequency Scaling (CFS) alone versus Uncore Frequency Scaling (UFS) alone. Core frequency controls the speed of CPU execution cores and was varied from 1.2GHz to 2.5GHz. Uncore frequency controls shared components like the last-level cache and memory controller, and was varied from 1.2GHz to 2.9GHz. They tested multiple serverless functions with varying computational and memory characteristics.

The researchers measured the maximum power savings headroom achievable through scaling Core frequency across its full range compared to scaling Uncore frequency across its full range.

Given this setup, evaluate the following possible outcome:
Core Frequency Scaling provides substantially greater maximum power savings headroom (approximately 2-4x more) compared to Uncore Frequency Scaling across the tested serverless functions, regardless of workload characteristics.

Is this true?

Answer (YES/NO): NO